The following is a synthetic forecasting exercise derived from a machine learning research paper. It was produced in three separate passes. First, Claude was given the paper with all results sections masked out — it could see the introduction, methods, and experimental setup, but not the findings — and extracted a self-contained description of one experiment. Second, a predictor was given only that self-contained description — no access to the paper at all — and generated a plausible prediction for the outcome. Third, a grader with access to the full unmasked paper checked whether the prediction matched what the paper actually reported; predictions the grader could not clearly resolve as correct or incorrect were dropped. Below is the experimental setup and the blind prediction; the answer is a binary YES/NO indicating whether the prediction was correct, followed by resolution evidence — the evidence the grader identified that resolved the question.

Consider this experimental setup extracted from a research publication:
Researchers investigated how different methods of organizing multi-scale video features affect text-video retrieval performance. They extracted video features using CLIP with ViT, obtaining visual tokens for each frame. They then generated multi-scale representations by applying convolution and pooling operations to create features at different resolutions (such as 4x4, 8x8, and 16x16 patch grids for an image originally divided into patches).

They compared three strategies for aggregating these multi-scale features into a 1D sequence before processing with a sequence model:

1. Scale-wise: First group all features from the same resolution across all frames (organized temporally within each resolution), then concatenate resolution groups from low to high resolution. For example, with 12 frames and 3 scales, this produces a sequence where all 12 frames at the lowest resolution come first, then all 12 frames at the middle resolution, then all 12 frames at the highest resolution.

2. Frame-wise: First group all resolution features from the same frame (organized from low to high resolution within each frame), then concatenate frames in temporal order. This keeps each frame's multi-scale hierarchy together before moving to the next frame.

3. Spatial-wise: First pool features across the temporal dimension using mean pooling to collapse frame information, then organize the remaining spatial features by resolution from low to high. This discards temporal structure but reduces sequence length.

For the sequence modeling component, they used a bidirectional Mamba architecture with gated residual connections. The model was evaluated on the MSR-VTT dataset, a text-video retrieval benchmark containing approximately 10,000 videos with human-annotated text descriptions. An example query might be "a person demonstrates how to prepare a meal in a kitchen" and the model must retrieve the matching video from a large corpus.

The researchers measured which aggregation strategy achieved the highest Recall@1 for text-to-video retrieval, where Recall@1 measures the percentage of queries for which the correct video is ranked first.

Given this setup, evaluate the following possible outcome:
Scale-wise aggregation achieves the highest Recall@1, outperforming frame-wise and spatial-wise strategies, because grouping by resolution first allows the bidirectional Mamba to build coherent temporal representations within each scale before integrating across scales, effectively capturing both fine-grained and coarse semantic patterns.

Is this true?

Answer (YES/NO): YES